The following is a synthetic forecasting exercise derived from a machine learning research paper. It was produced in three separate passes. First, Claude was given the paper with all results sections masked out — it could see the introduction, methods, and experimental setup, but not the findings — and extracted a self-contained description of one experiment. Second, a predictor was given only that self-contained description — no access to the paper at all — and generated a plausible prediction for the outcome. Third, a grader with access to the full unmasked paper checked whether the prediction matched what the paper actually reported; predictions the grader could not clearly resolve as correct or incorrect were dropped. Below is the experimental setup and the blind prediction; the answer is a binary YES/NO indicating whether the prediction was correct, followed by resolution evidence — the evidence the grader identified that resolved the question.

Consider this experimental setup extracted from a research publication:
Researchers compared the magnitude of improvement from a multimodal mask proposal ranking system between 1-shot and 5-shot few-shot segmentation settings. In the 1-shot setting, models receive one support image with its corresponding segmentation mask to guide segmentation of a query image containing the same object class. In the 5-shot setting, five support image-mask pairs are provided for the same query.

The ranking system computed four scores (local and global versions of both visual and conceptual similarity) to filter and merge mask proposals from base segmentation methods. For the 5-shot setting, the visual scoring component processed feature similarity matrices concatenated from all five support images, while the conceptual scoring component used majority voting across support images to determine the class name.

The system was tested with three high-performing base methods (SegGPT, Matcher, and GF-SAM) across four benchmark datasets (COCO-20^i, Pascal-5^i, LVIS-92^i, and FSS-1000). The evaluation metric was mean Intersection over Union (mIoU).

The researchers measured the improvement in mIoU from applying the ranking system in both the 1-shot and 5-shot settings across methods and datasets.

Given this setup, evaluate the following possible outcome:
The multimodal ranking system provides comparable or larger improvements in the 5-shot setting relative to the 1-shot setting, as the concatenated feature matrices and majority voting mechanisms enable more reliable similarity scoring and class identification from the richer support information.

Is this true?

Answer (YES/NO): NO